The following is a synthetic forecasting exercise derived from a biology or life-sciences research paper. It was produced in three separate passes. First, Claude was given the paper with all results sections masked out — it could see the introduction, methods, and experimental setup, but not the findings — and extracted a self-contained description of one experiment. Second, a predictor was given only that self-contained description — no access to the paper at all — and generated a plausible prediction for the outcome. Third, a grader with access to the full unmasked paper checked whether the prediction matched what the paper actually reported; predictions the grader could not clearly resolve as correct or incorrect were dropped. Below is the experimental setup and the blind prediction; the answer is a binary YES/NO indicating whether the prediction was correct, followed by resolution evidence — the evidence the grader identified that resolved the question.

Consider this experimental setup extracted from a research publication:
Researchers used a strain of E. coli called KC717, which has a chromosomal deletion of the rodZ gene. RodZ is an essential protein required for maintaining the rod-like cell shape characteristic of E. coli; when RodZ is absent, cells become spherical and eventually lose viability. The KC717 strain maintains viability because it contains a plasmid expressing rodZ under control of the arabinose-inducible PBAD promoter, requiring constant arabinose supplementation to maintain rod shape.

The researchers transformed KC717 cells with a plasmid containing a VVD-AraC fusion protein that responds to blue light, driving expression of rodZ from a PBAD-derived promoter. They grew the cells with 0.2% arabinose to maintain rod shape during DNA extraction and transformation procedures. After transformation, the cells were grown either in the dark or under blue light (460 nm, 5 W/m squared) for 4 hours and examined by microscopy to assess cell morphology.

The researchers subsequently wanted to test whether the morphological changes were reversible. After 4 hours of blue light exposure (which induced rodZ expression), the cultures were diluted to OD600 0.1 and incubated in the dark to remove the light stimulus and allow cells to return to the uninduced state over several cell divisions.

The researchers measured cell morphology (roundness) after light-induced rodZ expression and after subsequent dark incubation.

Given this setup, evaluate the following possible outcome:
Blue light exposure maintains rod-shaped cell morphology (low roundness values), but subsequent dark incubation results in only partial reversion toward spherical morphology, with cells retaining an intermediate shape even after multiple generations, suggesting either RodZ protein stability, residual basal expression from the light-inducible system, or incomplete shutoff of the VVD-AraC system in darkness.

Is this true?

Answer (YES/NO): NO